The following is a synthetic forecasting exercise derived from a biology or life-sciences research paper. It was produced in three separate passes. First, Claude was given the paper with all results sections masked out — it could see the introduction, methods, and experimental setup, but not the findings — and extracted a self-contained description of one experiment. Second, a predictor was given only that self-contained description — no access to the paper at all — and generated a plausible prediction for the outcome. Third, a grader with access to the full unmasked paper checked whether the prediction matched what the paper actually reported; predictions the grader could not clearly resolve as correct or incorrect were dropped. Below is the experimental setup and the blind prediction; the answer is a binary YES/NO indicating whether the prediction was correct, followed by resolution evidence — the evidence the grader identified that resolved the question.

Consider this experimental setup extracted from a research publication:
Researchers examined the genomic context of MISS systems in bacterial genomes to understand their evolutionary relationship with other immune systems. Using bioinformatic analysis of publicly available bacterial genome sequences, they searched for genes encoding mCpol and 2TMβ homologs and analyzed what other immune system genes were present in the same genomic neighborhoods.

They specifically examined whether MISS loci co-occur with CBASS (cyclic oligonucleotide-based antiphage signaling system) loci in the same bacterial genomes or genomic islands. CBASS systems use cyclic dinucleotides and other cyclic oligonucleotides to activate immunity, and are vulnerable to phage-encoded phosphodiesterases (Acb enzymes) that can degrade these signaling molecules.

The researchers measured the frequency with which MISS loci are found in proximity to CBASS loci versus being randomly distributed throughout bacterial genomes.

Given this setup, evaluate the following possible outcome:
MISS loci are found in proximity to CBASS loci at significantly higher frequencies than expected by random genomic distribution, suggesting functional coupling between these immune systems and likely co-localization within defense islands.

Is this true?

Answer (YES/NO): YES